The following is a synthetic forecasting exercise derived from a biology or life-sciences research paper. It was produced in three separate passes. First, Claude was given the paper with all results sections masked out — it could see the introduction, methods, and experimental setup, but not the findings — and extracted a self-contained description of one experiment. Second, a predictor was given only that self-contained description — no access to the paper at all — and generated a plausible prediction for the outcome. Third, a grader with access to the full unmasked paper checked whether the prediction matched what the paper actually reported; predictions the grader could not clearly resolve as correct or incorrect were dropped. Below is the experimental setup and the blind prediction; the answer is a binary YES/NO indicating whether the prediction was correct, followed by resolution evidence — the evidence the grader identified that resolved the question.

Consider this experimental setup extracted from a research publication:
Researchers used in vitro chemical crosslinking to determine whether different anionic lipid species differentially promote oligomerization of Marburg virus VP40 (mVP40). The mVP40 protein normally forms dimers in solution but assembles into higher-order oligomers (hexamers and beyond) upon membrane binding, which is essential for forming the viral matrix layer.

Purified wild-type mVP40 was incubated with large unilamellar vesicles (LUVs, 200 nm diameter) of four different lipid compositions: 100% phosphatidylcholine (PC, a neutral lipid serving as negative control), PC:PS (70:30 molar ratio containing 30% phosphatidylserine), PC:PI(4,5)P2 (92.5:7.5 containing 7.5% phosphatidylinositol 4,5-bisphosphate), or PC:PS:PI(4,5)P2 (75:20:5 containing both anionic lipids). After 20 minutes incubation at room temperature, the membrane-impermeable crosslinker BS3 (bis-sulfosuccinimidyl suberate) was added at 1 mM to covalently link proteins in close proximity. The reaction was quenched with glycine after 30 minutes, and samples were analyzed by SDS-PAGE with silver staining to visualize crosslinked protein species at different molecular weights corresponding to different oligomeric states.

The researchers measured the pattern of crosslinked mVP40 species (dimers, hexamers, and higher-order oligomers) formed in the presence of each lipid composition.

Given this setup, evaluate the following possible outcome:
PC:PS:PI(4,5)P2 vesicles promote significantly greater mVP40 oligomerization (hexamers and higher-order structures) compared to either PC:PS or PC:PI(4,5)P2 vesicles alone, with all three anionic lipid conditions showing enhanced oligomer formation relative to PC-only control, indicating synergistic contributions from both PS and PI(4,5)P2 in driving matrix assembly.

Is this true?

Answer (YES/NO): YES